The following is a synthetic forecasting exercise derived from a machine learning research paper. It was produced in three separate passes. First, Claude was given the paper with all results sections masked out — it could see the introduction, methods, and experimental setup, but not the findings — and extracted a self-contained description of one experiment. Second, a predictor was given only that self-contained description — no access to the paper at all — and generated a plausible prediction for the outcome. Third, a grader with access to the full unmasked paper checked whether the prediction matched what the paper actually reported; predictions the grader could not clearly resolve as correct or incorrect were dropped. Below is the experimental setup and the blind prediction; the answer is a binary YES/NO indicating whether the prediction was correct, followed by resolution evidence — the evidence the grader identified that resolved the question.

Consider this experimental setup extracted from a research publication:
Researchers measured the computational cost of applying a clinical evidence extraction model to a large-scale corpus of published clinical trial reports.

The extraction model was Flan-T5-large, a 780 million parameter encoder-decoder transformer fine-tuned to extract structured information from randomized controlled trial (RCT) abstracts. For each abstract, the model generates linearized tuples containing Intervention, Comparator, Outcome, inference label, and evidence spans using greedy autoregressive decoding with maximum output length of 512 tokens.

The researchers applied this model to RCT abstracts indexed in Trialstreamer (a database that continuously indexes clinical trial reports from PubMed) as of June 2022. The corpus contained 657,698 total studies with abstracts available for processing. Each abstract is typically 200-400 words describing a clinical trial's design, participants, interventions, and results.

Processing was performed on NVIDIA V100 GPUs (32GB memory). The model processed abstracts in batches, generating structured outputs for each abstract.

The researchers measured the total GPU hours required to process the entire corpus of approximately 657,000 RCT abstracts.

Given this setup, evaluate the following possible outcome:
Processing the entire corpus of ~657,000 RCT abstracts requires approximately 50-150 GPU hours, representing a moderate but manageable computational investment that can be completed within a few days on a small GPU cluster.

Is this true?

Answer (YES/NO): NO